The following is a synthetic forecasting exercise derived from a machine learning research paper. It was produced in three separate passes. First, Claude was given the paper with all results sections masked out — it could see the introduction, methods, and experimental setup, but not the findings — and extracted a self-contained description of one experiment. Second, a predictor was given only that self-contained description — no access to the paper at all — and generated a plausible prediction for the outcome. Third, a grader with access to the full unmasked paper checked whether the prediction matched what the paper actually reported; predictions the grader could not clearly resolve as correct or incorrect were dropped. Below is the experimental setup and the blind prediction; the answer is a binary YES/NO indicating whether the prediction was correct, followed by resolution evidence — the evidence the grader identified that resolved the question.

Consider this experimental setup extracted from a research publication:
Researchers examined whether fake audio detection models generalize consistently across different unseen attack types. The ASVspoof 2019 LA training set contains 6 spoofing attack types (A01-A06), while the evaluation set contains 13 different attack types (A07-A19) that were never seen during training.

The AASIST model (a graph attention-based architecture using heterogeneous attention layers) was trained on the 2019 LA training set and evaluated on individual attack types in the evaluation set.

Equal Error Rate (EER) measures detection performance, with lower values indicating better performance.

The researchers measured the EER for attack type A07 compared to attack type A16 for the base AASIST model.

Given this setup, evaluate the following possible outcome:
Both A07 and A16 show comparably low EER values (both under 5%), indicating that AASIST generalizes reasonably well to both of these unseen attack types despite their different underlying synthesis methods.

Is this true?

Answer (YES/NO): YES